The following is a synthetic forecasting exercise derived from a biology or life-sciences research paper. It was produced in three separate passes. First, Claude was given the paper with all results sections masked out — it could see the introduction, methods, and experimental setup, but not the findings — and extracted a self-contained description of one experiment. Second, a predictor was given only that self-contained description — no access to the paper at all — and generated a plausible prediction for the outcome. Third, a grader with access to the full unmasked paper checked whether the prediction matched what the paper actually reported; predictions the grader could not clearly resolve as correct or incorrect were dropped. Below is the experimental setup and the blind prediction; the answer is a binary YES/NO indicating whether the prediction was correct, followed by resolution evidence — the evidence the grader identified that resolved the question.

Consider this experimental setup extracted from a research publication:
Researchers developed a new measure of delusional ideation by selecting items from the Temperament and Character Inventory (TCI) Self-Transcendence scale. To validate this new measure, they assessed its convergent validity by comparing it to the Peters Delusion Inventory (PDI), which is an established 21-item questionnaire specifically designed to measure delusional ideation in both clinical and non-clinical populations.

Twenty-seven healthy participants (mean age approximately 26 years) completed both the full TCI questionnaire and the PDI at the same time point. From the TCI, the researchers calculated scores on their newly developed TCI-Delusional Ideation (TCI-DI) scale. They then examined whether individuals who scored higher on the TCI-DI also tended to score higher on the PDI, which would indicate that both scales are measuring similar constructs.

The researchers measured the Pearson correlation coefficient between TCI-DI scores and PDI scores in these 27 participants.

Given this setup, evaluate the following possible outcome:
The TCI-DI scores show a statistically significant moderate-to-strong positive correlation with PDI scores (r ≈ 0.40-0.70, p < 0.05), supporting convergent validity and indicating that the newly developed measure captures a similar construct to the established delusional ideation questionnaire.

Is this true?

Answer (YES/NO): YES